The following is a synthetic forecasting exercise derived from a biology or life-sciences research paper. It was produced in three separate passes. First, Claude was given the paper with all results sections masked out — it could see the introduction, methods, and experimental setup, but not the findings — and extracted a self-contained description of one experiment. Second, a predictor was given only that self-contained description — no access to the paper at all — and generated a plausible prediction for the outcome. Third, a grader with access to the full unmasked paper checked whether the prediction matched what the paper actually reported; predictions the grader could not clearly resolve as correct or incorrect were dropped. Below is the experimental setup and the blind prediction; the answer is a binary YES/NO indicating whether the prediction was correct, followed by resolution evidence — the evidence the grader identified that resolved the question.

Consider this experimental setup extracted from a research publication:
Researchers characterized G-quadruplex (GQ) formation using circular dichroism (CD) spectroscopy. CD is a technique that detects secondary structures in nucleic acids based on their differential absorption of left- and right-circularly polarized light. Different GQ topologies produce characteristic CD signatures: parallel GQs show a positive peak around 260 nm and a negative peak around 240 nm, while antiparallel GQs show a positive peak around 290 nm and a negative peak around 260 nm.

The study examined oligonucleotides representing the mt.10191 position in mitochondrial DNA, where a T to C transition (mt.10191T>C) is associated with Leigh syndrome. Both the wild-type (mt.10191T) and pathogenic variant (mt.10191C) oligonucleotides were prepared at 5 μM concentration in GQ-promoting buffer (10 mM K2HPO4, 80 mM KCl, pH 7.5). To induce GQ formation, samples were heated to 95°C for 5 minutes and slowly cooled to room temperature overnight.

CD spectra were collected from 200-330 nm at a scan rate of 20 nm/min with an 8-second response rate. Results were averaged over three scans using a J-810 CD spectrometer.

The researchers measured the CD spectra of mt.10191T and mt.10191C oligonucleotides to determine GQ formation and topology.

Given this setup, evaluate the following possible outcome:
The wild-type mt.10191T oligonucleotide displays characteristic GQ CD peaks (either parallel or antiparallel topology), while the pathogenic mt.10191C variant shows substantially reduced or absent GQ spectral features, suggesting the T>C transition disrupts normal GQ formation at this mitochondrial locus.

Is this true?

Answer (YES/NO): NO